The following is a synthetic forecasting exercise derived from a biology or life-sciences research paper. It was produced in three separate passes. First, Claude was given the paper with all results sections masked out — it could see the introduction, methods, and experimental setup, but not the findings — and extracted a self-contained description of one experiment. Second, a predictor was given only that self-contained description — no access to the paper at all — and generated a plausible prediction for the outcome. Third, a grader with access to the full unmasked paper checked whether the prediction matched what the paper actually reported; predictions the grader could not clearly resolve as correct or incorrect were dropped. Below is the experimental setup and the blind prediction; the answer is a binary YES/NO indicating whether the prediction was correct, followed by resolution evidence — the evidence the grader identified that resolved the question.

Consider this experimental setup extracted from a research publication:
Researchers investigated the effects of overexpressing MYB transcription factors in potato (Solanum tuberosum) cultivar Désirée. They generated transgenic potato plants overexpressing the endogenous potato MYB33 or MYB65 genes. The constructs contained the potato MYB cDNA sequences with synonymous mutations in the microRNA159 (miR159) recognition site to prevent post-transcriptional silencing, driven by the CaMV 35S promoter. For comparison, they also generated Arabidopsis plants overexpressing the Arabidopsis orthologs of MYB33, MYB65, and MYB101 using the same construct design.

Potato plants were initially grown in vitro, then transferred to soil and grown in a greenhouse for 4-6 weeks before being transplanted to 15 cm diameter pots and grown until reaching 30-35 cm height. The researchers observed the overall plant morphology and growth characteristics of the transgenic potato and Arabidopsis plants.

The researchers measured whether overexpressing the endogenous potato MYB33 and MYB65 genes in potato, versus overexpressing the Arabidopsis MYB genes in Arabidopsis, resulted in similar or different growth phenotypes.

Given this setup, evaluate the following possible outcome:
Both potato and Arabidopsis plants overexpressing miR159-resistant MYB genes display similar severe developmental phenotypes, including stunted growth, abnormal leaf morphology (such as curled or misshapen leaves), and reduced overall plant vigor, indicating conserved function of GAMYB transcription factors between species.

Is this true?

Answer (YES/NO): NO